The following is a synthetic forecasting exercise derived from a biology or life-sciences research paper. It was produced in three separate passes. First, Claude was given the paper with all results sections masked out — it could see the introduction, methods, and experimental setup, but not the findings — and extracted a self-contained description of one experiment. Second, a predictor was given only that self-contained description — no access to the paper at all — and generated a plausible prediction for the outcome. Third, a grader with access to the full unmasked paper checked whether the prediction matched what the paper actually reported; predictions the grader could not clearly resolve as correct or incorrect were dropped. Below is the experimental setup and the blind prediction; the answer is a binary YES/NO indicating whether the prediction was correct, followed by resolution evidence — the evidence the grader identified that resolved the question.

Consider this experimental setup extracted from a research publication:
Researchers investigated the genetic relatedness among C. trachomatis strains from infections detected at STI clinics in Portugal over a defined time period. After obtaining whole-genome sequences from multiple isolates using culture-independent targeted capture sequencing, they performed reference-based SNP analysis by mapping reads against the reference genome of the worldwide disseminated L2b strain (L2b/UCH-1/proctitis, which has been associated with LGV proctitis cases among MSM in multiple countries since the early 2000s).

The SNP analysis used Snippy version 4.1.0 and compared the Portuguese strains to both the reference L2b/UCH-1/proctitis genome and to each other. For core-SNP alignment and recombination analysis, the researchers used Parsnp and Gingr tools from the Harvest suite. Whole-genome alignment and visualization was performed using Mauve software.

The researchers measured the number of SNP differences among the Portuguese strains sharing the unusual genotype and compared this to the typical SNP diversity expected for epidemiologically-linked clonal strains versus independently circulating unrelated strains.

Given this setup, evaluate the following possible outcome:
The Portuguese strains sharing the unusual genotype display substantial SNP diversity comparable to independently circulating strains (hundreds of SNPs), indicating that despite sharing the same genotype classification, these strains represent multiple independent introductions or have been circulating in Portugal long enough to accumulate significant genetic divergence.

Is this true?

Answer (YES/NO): NO